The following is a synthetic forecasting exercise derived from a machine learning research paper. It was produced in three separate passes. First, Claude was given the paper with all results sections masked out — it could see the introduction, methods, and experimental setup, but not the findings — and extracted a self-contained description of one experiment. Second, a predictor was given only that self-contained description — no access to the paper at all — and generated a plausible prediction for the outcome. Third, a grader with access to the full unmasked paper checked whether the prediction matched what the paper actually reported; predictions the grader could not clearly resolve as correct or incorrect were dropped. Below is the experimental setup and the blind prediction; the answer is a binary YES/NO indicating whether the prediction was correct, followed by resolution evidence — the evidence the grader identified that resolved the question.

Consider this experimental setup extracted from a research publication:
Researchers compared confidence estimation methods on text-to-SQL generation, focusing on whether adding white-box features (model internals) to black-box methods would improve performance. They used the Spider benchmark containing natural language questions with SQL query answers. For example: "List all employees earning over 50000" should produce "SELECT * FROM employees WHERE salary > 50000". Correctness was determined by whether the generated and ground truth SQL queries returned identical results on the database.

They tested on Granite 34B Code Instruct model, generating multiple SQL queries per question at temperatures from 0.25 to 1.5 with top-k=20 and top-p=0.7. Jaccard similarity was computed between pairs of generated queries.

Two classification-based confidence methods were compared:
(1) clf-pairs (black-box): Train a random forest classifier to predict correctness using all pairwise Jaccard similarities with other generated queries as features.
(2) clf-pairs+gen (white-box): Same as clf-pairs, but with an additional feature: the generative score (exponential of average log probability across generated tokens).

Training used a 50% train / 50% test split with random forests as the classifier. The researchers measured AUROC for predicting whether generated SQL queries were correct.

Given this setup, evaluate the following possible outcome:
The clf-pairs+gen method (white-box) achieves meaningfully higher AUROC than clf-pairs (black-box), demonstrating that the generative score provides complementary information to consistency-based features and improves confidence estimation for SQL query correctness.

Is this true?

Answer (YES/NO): NO